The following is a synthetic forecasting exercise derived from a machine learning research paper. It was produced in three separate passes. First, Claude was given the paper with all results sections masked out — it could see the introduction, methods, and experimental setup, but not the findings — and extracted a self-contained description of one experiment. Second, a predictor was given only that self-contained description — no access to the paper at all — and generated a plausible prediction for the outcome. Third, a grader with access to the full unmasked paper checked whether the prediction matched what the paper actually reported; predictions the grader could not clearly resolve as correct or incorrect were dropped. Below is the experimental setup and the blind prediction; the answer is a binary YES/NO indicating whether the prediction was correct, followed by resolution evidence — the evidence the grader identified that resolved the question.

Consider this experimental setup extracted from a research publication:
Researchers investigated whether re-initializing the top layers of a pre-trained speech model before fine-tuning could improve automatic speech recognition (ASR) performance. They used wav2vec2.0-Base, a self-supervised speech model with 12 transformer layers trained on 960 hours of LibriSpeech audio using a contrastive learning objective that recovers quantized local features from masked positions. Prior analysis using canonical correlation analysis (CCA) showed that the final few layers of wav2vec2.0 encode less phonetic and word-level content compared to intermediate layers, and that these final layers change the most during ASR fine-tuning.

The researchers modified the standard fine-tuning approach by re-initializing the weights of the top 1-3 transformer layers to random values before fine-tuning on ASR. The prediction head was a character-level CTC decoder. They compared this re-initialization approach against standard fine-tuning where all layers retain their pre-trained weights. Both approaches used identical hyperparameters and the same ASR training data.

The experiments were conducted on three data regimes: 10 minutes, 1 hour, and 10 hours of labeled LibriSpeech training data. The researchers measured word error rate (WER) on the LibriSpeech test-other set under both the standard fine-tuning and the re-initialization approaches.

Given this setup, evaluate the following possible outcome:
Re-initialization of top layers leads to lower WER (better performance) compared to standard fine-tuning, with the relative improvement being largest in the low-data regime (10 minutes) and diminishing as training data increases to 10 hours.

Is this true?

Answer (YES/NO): YES